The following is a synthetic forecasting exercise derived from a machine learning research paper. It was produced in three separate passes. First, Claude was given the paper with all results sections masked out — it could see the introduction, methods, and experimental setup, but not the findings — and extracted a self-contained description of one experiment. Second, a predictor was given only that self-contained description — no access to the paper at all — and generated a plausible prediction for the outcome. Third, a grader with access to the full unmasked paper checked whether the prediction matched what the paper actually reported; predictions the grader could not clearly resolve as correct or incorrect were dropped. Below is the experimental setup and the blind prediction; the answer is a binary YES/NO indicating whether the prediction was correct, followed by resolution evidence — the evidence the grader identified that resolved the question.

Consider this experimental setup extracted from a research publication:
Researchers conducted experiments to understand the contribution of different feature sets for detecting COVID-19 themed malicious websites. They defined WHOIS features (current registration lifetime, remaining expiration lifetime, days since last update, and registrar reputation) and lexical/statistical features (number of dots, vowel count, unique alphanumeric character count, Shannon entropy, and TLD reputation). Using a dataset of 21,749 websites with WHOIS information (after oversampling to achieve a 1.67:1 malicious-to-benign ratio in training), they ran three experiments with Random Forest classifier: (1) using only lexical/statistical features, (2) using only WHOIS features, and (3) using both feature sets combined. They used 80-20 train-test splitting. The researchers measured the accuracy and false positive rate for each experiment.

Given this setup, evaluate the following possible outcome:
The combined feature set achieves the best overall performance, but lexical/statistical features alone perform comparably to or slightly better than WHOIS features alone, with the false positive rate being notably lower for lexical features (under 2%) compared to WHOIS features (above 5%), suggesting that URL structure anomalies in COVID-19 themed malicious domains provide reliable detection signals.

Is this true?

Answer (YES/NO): NO